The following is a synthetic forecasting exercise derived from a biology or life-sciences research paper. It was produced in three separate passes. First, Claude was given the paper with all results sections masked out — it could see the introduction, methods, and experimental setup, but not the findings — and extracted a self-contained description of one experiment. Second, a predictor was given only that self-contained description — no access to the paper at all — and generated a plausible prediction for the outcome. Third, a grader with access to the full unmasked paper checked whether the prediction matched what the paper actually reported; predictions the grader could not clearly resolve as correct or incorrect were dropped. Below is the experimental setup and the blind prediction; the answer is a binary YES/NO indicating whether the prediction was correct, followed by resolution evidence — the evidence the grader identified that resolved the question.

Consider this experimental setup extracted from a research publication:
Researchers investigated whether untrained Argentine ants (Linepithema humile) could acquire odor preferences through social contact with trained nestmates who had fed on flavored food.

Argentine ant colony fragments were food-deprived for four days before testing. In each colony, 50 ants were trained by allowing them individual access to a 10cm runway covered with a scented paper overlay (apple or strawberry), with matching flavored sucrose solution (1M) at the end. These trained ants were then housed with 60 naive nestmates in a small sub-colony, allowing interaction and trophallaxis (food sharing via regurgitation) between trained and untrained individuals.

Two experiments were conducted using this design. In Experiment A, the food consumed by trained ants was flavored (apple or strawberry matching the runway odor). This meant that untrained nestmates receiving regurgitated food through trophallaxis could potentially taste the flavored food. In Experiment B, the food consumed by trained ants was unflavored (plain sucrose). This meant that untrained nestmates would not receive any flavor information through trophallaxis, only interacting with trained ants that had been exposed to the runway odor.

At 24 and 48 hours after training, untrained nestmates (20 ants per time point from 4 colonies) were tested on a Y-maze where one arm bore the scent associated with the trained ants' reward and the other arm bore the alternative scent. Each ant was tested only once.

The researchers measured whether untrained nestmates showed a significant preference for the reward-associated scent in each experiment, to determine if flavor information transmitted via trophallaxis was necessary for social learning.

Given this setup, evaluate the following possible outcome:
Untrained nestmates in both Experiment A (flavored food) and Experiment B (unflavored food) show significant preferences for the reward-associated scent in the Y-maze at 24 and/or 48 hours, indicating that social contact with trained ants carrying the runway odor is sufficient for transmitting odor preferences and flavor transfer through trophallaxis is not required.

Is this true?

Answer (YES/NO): NO